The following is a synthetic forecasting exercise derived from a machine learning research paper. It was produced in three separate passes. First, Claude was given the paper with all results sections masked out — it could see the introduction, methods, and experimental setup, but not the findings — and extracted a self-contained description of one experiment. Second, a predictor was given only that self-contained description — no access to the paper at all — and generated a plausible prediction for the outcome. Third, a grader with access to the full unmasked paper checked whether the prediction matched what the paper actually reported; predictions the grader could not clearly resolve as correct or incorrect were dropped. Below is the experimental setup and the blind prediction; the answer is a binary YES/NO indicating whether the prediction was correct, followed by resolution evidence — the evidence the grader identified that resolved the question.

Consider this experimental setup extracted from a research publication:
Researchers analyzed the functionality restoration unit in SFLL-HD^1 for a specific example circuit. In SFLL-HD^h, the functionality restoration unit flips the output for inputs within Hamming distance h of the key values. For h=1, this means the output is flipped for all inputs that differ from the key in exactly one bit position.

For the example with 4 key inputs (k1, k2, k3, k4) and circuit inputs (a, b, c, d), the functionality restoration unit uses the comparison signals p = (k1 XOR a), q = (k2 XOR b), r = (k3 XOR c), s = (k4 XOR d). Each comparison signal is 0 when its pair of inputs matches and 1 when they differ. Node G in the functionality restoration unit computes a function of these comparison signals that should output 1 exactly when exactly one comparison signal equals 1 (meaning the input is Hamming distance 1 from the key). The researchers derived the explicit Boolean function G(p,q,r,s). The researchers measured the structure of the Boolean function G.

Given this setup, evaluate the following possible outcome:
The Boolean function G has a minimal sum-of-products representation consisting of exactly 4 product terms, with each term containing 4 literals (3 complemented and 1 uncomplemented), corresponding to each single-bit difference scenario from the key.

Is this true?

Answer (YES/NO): NO